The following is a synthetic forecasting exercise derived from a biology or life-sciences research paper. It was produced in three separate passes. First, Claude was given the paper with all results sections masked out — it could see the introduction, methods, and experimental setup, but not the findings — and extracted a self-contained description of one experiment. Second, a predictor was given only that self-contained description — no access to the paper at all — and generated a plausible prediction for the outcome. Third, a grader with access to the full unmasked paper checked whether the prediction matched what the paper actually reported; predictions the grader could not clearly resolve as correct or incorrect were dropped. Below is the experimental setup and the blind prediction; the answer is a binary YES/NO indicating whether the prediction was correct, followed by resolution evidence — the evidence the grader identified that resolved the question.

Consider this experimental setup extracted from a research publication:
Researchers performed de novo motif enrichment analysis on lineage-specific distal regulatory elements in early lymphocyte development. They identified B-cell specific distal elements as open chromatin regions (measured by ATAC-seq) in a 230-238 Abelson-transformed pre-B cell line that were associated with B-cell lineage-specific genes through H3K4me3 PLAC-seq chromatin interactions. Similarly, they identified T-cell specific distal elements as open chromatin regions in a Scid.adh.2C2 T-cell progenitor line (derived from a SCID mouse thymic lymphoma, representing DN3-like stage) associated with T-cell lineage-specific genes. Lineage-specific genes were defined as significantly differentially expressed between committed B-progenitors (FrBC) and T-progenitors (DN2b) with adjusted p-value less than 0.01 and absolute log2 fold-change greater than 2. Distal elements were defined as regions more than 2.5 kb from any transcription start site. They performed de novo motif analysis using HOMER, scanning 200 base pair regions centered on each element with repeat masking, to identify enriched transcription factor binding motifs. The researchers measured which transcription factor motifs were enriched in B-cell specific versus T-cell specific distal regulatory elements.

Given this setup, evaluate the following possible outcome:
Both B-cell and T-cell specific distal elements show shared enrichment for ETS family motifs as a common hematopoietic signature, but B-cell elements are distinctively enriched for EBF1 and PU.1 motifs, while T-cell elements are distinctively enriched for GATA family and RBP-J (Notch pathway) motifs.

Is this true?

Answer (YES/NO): NO